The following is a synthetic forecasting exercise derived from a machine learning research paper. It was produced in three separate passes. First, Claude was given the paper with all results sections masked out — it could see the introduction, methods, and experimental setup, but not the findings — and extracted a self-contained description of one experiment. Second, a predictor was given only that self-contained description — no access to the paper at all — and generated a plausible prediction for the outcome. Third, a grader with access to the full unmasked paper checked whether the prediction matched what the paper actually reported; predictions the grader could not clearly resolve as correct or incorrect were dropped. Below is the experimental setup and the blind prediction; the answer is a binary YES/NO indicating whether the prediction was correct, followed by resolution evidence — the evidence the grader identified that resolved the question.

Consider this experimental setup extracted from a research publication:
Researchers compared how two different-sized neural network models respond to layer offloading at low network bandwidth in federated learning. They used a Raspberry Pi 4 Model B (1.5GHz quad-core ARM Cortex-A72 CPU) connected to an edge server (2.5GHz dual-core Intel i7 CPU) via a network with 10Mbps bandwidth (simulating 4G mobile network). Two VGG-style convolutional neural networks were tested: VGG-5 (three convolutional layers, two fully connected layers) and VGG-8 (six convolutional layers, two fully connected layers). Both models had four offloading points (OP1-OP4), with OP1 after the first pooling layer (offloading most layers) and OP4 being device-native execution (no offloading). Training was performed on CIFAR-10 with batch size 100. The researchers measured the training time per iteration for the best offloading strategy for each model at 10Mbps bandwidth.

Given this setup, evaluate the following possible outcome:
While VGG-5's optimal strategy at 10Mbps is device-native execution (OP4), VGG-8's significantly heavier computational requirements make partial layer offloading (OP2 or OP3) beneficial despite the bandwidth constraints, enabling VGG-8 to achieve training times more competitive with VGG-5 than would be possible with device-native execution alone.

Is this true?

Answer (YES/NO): NO